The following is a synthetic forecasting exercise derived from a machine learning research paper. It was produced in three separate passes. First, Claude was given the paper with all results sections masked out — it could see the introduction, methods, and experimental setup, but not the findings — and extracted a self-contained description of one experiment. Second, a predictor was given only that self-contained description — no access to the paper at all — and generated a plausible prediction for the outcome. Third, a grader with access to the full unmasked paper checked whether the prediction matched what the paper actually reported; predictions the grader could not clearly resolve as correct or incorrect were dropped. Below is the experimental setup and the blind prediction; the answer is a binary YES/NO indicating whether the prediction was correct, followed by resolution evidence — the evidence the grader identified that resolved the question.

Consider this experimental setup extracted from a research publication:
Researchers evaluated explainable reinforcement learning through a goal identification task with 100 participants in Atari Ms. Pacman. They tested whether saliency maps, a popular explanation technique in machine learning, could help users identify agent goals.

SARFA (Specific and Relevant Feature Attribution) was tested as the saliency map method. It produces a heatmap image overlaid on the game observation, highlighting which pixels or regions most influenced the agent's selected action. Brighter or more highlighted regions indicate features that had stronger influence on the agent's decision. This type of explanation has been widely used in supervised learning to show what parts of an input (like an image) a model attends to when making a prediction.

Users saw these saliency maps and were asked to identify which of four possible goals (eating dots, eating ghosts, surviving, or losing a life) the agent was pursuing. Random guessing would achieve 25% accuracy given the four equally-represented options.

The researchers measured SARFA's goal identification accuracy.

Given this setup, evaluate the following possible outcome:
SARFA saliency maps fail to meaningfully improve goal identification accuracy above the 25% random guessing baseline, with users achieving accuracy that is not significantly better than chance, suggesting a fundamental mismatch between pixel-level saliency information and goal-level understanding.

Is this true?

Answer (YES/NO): YES